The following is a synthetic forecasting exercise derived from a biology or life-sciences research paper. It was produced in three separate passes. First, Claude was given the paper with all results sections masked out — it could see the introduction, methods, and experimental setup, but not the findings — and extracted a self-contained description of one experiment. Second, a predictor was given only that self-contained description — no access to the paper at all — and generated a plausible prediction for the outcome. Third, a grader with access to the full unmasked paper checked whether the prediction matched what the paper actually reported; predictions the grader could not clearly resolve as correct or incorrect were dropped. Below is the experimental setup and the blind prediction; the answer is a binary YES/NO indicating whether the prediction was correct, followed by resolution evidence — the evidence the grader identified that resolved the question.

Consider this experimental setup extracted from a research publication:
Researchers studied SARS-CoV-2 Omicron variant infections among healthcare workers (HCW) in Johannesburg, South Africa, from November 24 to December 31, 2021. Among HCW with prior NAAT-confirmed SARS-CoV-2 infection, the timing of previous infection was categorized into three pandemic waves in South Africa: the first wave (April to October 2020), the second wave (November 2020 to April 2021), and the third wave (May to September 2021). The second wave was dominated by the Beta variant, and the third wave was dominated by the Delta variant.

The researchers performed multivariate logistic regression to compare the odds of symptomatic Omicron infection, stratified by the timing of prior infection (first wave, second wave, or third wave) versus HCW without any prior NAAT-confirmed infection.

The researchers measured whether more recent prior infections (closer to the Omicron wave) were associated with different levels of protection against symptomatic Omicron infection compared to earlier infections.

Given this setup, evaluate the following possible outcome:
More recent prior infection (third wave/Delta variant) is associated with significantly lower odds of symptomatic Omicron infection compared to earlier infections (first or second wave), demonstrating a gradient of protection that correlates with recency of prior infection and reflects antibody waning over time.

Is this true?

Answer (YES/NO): NO